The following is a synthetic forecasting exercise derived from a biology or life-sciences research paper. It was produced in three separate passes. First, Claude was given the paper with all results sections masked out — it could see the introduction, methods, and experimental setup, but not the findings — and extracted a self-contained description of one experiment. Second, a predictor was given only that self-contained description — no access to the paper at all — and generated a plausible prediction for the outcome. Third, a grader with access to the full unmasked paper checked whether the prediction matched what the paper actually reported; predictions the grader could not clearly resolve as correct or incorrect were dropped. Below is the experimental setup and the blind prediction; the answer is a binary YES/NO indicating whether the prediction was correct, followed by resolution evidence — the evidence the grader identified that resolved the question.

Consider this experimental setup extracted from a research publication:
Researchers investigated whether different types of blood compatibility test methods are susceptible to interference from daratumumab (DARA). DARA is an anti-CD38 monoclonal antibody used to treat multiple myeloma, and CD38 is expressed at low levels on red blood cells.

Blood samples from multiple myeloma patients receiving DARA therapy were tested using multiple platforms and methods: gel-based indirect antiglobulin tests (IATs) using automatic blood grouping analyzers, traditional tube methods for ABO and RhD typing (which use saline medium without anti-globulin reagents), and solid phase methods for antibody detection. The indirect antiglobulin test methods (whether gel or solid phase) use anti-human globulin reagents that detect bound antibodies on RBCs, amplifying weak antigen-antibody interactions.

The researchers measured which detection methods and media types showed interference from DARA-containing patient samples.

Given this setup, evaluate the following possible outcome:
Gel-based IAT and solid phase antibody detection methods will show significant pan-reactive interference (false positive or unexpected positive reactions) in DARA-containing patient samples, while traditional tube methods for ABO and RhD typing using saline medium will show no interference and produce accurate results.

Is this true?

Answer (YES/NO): YES